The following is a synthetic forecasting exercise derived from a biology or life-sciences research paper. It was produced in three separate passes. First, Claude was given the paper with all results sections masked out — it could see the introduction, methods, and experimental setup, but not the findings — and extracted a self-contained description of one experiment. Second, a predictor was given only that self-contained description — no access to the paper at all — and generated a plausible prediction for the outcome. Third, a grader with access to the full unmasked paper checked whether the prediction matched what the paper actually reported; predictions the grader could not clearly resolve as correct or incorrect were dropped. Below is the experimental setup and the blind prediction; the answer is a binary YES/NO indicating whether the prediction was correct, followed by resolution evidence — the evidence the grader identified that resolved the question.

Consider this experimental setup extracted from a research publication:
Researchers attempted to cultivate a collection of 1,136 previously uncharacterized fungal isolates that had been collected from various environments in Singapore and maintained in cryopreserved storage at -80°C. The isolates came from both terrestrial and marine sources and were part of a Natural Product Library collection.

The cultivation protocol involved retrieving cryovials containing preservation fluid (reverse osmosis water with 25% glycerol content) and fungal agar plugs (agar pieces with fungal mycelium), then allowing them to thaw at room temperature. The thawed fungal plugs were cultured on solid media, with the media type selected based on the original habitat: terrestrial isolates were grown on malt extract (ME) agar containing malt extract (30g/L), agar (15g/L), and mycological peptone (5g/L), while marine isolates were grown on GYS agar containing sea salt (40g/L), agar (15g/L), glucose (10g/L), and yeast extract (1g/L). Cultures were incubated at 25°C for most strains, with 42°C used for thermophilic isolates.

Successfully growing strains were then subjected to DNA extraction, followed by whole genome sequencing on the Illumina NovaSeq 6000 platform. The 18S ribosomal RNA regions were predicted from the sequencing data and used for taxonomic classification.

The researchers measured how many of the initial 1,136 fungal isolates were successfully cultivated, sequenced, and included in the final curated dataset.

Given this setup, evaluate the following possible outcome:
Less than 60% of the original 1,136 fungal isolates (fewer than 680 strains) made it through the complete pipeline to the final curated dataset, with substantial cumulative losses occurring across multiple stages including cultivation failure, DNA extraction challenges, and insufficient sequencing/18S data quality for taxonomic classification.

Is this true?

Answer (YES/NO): YES